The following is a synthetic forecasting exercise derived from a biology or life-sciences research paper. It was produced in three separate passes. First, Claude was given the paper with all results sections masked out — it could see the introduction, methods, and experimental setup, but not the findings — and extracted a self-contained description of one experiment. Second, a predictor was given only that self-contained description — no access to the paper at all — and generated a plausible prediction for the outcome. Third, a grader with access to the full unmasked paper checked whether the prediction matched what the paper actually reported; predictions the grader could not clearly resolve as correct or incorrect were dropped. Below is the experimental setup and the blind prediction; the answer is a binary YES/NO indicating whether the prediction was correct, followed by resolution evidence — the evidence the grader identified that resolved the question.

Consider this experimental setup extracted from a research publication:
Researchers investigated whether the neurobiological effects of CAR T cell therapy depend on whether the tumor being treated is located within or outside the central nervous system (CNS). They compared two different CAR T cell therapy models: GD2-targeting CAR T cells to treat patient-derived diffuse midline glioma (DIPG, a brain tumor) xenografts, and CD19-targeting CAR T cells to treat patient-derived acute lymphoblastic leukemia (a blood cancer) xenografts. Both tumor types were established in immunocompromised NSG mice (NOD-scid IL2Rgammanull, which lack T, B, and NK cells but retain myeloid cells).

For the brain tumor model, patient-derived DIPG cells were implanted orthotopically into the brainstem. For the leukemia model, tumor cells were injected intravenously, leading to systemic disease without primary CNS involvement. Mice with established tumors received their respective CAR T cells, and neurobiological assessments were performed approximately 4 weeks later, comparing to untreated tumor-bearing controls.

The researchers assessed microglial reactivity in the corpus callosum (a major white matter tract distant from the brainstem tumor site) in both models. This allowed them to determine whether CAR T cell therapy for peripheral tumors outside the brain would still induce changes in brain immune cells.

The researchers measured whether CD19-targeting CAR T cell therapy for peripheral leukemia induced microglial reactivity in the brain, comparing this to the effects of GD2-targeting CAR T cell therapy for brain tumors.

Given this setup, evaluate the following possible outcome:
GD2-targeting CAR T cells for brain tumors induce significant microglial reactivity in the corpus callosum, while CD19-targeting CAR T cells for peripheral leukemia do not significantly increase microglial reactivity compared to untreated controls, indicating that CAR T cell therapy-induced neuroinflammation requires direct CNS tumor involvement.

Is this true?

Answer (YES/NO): NO